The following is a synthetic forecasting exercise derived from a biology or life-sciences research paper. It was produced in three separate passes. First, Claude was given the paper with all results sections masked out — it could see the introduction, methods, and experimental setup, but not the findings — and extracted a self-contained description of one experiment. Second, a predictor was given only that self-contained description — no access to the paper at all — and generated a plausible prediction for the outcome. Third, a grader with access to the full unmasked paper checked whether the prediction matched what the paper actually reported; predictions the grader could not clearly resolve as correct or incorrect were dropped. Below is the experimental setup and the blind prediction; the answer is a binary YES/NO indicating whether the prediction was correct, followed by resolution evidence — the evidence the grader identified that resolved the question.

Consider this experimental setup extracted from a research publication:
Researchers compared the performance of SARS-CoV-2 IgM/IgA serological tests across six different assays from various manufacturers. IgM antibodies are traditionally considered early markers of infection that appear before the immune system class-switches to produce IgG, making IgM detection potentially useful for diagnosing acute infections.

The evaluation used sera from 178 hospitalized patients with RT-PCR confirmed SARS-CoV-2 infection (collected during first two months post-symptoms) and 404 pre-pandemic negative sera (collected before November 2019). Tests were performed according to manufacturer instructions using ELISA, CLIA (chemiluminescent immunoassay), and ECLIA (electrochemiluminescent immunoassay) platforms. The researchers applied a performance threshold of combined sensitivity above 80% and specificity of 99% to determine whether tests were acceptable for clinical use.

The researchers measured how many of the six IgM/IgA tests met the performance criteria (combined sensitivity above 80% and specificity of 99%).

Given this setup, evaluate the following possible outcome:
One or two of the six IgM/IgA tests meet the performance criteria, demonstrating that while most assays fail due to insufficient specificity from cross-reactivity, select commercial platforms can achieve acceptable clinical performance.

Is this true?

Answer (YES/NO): NO